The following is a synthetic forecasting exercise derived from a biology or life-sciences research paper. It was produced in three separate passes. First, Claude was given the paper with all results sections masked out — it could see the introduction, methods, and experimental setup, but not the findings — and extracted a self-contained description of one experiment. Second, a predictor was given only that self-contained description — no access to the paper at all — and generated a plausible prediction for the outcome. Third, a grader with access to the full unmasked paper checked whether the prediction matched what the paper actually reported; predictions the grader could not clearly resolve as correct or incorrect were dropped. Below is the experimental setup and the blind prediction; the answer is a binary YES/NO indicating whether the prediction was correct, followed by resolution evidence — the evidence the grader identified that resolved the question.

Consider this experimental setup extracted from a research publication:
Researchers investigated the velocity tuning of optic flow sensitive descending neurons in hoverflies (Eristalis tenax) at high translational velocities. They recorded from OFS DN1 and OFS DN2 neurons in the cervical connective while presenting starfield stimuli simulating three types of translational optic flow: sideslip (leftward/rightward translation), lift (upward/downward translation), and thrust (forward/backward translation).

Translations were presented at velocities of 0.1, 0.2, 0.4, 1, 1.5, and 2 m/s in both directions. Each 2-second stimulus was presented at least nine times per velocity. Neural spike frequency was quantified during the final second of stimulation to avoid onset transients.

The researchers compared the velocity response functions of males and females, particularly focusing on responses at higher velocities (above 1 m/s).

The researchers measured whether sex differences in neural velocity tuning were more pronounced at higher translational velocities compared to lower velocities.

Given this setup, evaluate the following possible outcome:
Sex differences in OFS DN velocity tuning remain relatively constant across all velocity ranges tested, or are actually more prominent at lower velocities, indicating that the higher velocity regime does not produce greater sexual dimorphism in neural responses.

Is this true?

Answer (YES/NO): NO